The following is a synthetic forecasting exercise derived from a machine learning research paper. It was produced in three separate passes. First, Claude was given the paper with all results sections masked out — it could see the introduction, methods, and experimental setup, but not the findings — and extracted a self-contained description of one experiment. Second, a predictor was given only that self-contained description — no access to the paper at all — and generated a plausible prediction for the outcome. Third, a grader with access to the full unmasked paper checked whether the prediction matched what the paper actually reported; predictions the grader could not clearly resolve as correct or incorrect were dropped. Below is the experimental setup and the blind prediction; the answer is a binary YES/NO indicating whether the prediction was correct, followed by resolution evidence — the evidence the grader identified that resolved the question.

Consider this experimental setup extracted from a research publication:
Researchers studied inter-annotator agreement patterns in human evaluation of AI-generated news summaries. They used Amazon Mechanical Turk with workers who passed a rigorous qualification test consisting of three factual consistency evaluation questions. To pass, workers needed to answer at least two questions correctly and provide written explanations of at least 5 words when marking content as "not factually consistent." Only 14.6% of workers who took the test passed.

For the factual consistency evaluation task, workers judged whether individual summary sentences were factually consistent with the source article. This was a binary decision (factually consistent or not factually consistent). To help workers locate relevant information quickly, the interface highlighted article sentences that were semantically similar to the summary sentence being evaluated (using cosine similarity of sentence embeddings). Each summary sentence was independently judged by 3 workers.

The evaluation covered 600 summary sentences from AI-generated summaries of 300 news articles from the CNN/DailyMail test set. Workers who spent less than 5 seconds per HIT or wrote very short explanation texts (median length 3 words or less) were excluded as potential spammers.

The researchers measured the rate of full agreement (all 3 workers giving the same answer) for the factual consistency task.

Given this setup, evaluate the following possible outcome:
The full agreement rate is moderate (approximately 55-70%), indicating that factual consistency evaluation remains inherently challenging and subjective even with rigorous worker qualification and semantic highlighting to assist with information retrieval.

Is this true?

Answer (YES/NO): NO